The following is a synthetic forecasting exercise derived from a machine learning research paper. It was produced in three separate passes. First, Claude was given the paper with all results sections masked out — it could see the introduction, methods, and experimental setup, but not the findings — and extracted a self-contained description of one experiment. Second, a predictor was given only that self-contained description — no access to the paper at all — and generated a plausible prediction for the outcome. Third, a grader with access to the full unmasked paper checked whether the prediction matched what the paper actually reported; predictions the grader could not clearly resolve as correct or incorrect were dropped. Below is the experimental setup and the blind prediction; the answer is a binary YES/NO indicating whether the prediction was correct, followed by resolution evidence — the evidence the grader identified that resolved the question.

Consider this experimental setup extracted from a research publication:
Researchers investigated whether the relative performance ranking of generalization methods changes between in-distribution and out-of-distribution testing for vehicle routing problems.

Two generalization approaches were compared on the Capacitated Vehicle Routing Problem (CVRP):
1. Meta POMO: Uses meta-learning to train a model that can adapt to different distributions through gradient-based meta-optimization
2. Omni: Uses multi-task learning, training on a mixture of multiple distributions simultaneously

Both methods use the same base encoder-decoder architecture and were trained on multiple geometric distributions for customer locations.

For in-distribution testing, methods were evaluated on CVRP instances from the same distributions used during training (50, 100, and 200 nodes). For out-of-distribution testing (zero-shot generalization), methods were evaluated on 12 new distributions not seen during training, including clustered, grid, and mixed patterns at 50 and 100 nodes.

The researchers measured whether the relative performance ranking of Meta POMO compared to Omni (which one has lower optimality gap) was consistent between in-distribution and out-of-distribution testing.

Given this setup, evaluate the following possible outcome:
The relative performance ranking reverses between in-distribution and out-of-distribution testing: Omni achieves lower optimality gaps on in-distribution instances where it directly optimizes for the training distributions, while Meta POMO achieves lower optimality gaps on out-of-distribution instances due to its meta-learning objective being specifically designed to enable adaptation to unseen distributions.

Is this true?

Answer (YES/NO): NO